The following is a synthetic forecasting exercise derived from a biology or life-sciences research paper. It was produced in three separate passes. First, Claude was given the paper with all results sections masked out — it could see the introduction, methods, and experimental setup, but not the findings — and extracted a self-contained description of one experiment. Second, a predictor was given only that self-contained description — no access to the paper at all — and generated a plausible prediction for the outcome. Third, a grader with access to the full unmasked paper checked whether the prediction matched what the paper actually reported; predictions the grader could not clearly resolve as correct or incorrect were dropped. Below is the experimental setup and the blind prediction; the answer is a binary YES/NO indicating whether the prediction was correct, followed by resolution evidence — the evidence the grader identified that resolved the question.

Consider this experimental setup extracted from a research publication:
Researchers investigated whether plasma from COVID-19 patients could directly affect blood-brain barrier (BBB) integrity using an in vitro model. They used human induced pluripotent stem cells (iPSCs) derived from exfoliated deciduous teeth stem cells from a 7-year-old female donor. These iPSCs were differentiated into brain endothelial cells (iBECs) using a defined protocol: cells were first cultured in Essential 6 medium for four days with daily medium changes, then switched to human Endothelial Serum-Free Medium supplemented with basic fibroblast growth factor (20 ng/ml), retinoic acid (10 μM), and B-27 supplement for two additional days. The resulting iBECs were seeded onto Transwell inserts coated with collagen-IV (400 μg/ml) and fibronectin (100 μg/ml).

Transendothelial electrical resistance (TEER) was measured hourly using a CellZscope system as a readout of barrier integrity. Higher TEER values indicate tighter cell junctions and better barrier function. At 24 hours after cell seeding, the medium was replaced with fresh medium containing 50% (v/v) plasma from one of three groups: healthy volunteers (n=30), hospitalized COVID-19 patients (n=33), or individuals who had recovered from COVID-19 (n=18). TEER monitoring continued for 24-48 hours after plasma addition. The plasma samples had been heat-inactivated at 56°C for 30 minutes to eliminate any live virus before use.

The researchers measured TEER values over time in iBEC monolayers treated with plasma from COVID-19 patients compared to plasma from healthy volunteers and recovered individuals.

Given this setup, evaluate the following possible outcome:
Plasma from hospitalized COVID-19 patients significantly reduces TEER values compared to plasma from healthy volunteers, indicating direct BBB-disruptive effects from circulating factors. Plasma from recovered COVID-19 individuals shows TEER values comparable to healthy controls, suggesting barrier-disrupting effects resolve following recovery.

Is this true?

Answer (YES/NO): NO